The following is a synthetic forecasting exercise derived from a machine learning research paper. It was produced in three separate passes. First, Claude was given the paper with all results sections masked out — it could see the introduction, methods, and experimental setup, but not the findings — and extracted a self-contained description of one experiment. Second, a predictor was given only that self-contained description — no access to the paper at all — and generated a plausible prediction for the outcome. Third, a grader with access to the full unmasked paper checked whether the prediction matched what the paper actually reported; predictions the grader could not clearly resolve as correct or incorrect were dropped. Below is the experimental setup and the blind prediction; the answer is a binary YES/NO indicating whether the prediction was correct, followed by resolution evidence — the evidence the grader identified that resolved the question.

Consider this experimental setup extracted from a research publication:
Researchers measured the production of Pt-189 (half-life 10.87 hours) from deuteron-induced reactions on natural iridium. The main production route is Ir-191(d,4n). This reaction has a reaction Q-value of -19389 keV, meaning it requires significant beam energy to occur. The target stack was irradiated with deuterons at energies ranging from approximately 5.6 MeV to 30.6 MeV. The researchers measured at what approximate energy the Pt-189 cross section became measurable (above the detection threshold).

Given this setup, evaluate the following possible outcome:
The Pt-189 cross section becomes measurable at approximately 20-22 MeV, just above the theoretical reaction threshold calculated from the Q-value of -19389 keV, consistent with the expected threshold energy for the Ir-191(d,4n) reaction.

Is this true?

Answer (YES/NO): NO